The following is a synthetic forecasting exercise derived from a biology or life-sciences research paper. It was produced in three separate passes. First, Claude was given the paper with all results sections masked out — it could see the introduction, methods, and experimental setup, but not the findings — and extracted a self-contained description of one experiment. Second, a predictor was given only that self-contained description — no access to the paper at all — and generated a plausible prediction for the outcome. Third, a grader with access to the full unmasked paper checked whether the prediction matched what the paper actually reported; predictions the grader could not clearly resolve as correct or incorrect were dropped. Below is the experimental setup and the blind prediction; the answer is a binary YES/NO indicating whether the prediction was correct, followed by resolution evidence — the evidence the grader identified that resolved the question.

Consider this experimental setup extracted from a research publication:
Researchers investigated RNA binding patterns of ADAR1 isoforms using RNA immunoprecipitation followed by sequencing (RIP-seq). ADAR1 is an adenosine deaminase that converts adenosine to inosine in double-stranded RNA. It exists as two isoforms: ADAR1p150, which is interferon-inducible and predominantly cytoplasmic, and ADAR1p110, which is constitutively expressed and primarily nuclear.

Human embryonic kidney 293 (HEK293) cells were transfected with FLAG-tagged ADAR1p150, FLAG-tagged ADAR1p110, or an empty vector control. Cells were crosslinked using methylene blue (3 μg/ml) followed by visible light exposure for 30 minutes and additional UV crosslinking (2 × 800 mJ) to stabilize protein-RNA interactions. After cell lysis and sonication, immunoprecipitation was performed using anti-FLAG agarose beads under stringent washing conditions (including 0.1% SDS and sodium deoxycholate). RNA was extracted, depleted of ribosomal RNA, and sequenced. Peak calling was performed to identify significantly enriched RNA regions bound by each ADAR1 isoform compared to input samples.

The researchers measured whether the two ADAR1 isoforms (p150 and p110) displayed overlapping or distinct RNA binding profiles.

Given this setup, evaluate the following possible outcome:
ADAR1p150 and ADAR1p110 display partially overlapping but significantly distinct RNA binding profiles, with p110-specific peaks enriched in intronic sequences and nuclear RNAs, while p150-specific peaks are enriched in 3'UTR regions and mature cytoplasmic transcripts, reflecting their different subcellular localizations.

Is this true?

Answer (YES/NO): YES